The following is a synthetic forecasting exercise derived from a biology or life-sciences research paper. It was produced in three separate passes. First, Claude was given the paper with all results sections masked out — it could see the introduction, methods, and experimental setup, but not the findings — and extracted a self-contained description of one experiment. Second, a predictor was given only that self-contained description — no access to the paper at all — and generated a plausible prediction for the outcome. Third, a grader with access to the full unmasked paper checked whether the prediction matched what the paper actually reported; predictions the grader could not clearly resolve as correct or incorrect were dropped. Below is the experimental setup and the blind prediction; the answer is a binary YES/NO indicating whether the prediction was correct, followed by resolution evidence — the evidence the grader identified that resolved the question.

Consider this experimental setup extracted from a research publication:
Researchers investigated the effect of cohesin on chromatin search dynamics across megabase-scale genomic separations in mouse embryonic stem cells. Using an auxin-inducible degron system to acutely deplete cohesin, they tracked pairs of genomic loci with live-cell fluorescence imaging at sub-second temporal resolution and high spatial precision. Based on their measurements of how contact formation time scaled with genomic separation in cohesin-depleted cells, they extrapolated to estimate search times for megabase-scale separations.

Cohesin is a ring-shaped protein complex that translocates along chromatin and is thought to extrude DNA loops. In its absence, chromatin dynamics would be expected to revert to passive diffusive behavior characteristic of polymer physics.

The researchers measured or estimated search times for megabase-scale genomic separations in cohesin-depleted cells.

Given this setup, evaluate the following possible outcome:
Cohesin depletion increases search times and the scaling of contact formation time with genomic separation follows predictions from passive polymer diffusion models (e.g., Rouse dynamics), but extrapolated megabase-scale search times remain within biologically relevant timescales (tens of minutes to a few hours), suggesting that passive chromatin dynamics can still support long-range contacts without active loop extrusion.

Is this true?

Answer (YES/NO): NO